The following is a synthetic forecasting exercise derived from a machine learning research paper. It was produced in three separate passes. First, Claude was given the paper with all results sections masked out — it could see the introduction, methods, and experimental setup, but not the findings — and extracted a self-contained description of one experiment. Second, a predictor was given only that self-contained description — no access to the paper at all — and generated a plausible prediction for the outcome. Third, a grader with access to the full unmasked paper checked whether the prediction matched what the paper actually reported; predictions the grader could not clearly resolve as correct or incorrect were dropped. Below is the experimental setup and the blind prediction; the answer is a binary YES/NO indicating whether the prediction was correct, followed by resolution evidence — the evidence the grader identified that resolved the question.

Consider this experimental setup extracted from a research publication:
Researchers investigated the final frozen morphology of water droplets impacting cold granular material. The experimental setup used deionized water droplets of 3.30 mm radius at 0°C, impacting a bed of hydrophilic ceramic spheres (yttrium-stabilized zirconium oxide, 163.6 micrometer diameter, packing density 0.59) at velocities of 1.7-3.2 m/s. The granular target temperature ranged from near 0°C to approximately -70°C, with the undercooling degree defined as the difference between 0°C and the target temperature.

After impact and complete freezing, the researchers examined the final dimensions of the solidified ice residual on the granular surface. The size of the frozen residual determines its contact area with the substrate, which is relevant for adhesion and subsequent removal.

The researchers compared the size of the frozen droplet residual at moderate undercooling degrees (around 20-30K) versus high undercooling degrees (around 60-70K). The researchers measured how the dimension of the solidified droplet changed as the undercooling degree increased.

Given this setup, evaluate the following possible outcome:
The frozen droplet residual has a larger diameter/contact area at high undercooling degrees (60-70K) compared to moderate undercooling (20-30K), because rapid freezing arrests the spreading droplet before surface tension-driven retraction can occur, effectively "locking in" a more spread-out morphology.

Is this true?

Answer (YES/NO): NO